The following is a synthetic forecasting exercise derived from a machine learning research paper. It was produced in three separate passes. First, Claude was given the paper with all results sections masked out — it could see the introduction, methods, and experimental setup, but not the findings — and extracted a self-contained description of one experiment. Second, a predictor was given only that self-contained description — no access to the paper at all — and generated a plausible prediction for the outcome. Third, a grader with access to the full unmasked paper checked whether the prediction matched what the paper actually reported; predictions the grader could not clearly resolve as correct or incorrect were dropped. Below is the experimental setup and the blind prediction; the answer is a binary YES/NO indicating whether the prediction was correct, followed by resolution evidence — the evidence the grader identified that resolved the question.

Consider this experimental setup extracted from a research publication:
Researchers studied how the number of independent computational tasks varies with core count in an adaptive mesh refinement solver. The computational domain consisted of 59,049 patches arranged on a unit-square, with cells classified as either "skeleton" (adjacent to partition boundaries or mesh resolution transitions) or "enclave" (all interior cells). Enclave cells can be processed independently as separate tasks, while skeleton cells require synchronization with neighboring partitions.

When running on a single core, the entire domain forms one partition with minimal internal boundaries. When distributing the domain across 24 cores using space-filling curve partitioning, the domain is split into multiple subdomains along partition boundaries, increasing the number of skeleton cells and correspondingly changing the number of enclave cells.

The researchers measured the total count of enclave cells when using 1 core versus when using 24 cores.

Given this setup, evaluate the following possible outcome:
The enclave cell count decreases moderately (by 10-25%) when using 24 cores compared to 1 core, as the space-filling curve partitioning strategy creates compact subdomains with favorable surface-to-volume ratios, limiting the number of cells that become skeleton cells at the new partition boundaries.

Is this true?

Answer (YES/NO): NO